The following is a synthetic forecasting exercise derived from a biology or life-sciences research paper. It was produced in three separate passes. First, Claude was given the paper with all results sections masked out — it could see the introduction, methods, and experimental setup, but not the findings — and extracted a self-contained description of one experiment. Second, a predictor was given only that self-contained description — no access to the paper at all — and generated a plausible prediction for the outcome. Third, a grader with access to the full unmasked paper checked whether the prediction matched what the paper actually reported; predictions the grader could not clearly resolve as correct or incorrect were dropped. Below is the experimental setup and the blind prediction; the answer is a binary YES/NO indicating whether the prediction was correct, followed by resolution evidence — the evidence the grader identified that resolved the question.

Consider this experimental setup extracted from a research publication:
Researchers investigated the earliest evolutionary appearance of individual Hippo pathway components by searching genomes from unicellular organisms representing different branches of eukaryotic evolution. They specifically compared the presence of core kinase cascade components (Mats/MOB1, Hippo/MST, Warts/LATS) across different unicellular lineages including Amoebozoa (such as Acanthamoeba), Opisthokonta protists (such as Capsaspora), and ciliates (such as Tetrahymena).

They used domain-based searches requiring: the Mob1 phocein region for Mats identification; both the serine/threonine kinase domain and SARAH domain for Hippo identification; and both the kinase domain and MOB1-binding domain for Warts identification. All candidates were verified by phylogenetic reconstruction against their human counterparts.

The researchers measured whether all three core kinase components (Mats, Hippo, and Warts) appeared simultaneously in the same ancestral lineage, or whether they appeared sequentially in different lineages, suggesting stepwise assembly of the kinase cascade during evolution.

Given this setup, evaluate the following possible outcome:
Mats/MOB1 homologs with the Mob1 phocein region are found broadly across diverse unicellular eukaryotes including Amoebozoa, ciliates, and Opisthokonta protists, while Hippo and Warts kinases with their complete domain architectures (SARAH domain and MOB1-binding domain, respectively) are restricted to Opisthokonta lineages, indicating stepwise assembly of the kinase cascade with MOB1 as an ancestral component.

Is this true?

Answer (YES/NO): NO